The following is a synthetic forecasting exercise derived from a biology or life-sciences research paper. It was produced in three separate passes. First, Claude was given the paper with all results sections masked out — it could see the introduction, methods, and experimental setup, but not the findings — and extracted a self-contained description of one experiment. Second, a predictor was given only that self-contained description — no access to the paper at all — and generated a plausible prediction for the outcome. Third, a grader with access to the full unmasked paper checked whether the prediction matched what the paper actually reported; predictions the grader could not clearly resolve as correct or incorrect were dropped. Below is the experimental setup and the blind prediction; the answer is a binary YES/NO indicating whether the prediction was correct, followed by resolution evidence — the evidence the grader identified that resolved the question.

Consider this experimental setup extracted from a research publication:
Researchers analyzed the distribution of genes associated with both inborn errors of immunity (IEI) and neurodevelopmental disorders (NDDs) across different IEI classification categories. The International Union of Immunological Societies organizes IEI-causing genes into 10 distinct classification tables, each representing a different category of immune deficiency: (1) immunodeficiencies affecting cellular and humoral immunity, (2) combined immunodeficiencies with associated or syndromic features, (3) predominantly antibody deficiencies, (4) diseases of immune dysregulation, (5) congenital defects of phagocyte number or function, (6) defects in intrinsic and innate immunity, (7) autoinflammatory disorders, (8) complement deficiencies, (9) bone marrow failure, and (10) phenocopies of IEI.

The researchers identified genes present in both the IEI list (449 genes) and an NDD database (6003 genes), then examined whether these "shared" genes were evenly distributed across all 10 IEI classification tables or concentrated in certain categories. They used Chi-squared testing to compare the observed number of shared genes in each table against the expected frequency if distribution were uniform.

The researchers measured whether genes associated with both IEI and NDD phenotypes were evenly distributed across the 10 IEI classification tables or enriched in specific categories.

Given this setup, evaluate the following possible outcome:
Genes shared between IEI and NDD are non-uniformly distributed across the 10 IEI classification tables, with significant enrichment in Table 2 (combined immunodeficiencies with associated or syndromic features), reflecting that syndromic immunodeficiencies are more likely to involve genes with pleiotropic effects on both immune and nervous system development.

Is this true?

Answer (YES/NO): NO